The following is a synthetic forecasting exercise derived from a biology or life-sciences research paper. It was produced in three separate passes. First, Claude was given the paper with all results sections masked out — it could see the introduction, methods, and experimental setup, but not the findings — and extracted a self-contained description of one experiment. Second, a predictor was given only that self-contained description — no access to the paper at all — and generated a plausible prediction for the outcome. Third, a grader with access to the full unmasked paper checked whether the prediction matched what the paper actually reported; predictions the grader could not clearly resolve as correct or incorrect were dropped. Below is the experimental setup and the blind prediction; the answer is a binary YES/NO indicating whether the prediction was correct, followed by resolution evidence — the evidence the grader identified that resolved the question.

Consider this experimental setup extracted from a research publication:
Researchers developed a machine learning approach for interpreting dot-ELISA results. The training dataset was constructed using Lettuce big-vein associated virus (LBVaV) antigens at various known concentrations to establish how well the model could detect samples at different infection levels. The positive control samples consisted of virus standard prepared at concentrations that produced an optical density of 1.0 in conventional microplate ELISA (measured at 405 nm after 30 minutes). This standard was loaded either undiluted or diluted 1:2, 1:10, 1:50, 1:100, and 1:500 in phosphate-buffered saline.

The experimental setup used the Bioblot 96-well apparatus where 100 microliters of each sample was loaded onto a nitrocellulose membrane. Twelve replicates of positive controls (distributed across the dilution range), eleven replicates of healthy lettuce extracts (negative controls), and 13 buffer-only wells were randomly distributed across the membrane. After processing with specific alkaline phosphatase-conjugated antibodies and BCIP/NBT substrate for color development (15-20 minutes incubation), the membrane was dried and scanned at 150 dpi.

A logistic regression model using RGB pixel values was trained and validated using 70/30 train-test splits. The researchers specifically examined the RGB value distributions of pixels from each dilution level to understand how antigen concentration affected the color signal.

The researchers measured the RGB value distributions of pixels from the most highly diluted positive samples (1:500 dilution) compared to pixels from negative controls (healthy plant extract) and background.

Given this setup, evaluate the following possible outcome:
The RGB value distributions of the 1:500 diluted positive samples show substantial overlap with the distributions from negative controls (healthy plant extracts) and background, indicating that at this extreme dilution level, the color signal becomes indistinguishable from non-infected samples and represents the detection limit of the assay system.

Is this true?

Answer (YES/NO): NO